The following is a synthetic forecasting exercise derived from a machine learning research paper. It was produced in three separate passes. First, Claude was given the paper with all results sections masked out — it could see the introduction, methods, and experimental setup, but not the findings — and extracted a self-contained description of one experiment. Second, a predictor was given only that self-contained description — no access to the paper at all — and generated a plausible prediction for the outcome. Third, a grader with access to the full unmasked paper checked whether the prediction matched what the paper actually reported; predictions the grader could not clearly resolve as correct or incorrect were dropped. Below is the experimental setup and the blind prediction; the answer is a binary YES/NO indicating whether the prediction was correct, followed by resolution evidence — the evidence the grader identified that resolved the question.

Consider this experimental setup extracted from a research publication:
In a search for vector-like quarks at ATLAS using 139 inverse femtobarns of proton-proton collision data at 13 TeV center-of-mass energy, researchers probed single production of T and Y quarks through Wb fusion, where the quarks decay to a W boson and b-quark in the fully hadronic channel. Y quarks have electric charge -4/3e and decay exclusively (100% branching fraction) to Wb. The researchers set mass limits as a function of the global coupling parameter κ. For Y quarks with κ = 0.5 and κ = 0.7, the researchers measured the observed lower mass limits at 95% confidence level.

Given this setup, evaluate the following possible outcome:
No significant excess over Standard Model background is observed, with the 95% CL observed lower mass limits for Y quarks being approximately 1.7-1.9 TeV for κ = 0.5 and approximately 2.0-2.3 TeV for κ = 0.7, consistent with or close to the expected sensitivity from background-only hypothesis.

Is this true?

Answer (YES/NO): NO